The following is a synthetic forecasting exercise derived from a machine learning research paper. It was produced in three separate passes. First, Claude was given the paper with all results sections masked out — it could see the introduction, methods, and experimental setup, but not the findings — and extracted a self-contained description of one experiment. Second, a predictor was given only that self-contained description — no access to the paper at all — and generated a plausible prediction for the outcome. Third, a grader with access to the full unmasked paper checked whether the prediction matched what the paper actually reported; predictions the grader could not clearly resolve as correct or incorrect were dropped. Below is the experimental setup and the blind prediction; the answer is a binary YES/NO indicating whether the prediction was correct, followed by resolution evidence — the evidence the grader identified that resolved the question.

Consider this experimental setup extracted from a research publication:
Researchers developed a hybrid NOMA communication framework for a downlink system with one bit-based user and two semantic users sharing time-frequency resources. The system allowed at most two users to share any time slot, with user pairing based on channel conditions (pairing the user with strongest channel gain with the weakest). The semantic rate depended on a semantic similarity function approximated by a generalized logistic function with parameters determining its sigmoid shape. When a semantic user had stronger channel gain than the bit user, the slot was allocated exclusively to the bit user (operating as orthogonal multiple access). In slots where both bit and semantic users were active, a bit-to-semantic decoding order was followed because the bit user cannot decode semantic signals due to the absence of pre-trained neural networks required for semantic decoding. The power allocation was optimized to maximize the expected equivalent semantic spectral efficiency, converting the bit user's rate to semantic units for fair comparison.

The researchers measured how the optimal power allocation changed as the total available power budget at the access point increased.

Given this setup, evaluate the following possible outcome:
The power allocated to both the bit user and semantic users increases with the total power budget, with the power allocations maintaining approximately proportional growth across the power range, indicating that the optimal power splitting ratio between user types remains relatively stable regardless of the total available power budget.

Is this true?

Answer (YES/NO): NO